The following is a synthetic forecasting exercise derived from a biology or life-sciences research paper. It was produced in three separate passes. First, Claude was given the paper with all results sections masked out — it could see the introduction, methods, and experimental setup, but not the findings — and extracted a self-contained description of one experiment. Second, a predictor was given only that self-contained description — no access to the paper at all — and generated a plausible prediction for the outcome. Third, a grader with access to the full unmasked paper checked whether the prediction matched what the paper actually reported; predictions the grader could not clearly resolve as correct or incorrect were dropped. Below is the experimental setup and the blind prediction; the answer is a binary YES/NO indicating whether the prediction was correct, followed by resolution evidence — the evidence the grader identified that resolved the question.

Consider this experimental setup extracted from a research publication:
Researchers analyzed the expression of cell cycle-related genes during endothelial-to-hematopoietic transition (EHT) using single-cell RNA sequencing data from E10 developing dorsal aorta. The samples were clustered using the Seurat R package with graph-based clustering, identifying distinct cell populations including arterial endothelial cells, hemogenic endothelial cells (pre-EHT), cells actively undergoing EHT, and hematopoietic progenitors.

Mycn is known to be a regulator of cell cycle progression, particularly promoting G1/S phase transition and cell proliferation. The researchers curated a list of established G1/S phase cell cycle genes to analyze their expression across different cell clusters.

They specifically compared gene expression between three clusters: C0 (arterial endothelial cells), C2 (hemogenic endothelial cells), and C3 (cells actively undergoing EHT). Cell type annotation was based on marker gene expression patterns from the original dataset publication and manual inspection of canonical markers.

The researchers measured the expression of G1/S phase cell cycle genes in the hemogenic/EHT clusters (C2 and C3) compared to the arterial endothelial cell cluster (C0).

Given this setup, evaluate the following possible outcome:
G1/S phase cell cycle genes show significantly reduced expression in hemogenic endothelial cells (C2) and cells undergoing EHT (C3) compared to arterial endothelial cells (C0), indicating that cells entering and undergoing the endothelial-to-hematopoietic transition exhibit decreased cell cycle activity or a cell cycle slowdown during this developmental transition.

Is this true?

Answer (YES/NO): NO